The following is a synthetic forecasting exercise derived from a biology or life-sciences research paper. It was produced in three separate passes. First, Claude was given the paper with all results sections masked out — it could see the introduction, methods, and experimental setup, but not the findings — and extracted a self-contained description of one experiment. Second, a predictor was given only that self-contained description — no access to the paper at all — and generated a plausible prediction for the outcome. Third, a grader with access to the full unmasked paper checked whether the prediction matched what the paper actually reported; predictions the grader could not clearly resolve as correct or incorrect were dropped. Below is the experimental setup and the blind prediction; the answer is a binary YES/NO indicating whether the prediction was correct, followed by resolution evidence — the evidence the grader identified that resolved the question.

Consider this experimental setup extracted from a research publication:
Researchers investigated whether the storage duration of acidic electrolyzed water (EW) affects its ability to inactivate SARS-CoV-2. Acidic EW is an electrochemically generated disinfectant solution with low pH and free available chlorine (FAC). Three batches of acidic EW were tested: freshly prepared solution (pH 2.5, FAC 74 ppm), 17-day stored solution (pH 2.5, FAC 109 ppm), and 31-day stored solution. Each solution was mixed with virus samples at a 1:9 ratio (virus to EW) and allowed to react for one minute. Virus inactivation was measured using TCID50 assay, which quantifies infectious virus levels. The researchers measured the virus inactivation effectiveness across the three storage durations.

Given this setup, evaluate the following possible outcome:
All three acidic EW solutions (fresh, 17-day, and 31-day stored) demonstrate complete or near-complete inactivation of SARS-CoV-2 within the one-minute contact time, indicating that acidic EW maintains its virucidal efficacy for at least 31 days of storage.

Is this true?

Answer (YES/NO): NO